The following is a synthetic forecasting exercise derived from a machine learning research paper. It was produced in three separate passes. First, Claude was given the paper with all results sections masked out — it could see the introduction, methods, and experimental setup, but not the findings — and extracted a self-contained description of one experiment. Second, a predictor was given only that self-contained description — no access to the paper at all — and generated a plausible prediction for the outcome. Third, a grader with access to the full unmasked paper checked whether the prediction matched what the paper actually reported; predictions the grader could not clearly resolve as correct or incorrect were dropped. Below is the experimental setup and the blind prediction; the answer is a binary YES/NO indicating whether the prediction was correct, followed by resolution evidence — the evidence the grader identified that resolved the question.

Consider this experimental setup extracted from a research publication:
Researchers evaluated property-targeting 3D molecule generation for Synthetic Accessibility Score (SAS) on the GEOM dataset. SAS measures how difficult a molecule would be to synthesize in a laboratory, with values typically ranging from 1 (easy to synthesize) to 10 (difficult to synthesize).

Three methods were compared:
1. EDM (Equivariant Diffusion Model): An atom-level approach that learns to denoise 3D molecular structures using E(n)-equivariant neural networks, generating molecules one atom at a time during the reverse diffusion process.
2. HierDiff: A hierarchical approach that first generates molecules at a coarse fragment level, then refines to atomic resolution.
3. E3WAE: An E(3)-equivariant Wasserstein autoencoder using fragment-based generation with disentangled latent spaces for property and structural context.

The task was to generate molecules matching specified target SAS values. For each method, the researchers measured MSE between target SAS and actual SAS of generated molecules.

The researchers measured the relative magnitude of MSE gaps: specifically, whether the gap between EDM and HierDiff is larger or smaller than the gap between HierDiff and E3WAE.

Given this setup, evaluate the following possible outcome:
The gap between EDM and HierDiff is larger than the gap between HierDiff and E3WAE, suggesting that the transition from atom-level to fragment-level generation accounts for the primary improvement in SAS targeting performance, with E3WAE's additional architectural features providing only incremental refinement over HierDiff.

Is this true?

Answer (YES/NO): YES